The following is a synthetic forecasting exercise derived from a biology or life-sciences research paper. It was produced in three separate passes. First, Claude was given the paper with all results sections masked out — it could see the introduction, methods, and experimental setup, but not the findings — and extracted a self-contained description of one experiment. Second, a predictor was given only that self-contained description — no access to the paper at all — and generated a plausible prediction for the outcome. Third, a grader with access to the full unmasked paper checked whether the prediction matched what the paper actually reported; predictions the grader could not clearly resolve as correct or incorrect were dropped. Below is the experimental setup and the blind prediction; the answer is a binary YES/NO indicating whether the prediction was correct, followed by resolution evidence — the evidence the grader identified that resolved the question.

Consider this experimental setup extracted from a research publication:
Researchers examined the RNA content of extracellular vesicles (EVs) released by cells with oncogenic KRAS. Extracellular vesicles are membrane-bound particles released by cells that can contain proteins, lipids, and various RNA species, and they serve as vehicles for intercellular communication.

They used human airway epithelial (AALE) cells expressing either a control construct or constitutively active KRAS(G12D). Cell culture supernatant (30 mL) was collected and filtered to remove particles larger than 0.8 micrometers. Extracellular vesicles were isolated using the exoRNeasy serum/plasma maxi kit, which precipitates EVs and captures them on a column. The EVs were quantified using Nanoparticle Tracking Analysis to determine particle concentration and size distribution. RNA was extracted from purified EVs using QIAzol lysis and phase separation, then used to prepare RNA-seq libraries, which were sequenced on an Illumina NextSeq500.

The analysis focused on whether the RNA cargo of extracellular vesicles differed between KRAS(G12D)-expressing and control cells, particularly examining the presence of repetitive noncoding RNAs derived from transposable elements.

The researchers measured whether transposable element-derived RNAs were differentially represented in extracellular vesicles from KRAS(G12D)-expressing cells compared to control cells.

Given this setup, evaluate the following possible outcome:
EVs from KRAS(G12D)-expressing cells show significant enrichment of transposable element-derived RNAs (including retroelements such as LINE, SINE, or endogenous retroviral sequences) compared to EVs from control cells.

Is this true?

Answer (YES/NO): YES